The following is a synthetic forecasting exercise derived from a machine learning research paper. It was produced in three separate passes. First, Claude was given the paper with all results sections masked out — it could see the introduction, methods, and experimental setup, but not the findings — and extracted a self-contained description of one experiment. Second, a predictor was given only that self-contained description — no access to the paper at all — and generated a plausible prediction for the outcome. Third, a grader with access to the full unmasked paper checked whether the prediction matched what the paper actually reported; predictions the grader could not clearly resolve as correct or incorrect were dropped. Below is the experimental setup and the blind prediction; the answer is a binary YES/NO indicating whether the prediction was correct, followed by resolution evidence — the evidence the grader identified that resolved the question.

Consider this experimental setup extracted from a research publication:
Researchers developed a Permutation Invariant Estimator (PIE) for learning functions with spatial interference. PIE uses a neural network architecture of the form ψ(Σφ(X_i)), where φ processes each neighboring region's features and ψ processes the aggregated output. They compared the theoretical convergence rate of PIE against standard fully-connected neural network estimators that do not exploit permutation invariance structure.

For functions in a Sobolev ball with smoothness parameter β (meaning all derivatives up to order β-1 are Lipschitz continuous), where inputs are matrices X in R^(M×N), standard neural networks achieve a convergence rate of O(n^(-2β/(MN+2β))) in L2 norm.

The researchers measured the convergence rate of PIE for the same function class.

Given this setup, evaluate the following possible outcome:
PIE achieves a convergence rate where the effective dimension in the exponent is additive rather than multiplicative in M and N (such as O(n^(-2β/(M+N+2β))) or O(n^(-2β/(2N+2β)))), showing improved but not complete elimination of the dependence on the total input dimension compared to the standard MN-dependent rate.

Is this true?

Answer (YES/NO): NO